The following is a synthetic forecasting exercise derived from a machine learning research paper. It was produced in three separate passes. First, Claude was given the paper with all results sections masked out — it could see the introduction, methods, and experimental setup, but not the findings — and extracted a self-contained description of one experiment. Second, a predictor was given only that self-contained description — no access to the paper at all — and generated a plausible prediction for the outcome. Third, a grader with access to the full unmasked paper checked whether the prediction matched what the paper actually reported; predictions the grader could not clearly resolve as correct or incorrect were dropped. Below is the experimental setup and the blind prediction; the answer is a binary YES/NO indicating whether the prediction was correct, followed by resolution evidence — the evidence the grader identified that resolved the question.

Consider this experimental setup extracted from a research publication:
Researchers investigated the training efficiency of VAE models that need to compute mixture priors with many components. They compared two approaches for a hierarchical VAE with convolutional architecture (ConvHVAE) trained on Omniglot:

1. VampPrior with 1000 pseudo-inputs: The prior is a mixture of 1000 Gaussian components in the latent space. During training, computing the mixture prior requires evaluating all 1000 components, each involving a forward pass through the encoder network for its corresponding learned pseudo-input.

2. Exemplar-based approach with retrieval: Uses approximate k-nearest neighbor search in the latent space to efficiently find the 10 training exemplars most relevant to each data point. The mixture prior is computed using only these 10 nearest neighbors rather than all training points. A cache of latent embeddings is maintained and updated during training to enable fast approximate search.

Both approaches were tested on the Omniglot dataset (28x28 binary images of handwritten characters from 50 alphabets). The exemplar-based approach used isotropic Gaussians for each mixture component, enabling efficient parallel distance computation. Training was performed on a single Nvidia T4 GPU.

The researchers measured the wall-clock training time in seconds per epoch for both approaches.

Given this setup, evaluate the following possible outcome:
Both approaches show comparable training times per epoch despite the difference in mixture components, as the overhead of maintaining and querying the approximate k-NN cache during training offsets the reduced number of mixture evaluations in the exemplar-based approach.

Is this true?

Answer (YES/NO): NO